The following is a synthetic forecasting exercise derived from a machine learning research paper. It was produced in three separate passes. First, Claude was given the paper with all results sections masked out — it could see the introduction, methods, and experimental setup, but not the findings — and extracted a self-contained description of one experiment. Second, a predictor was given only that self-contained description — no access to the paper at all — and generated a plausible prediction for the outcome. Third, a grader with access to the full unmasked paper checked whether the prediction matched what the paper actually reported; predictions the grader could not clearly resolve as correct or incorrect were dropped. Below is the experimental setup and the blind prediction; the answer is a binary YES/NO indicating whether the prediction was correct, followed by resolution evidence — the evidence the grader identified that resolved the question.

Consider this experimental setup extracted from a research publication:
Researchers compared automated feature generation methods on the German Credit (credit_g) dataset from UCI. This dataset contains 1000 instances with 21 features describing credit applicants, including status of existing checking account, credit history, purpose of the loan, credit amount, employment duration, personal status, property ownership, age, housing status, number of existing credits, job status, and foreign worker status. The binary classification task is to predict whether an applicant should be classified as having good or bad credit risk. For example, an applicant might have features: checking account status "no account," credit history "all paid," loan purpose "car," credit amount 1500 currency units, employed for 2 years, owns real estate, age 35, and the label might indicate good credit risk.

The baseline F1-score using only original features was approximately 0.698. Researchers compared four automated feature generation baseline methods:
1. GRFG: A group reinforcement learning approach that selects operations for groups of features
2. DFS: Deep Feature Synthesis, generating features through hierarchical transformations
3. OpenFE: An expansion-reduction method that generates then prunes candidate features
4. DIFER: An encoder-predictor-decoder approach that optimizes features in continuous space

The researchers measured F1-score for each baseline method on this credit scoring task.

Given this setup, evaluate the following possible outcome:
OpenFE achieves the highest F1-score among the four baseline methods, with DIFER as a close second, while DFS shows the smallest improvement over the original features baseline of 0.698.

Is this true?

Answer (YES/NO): NO